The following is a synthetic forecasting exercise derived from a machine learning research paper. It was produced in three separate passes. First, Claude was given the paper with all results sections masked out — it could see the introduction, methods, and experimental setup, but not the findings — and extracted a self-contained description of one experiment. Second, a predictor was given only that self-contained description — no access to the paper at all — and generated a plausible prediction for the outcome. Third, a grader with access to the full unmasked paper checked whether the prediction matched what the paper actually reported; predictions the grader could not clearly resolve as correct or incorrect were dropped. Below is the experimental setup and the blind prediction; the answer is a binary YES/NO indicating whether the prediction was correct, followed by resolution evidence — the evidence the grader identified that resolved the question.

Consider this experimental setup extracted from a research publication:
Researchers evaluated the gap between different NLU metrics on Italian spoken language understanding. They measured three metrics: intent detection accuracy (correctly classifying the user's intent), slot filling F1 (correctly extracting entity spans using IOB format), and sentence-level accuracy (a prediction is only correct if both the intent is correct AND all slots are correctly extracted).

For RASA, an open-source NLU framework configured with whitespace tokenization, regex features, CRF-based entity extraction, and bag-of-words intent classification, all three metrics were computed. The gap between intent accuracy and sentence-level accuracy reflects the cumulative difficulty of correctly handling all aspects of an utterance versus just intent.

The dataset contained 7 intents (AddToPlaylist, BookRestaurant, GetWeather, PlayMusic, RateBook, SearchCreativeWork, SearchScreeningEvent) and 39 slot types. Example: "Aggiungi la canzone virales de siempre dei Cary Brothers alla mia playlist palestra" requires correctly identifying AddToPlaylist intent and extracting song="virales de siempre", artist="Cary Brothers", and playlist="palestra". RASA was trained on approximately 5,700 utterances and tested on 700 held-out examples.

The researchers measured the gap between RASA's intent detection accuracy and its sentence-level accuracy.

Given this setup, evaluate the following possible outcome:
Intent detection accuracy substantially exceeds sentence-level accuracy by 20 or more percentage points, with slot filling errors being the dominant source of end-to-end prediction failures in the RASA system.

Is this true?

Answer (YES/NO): YES